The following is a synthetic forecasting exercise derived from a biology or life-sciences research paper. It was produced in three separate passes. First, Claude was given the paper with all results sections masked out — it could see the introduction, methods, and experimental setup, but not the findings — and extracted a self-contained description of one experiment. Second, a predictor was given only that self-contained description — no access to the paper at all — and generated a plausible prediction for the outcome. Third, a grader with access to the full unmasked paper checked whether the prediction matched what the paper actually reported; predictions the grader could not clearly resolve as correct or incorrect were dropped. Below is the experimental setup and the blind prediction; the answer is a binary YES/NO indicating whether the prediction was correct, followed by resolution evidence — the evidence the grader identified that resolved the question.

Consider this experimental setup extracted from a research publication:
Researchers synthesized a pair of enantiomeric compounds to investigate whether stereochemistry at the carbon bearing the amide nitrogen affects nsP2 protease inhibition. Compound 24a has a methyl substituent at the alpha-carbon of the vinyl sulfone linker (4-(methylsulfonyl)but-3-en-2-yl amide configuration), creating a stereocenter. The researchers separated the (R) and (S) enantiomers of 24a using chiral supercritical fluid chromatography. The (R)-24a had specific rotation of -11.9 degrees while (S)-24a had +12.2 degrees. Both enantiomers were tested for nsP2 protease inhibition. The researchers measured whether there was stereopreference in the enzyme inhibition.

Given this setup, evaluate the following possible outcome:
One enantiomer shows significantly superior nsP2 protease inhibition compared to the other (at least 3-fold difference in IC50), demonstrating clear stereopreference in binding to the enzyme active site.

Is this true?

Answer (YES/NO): YES